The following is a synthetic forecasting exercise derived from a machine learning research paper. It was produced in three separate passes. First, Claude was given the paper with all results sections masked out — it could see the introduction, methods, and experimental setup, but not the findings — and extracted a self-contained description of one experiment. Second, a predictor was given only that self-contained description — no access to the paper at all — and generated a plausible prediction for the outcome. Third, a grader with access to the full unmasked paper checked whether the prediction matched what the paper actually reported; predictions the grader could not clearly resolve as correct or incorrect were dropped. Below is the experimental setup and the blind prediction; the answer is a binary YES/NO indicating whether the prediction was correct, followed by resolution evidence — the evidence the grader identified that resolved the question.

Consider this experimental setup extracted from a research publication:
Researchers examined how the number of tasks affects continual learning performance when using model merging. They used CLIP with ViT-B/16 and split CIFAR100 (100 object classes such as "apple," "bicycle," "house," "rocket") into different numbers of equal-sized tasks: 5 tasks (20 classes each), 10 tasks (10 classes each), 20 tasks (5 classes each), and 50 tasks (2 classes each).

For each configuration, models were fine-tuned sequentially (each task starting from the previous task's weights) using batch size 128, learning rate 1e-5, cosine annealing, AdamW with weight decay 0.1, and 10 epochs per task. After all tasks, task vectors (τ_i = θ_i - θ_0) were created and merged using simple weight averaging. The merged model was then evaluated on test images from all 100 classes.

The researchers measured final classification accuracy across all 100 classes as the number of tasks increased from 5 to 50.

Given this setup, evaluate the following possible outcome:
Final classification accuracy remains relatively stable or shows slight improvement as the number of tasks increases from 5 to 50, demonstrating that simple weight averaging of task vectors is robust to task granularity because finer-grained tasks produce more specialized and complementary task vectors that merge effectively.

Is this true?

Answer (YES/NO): NO